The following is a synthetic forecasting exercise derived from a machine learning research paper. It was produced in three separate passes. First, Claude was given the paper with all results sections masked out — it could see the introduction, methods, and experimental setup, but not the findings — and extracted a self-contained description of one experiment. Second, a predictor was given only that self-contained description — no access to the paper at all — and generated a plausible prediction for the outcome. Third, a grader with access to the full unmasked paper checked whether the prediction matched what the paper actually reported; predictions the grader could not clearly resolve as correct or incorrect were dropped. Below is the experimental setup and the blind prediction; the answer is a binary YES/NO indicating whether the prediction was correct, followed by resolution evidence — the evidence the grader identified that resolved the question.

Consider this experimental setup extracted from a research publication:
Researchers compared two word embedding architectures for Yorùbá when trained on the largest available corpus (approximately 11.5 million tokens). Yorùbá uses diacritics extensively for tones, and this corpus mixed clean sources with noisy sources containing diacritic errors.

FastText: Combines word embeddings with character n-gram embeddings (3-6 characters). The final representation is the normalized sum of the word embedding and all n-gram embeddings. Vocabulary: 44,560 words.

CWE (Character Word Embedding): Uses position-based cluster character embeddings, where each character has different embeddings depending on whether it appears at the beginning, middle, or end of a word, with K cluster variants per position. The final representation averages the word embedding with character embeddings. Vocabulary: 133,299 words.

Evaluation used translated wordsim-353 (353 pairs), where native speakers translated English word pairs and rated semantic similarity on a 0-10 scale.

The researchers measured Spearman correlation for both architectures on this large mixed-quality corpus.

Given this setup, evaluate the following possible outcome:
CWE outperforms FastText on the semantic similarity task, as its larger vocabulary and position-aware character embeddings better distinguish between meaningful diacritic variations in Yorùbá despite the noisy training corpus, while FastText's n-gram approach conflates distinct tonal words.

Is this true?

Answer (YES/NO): NO